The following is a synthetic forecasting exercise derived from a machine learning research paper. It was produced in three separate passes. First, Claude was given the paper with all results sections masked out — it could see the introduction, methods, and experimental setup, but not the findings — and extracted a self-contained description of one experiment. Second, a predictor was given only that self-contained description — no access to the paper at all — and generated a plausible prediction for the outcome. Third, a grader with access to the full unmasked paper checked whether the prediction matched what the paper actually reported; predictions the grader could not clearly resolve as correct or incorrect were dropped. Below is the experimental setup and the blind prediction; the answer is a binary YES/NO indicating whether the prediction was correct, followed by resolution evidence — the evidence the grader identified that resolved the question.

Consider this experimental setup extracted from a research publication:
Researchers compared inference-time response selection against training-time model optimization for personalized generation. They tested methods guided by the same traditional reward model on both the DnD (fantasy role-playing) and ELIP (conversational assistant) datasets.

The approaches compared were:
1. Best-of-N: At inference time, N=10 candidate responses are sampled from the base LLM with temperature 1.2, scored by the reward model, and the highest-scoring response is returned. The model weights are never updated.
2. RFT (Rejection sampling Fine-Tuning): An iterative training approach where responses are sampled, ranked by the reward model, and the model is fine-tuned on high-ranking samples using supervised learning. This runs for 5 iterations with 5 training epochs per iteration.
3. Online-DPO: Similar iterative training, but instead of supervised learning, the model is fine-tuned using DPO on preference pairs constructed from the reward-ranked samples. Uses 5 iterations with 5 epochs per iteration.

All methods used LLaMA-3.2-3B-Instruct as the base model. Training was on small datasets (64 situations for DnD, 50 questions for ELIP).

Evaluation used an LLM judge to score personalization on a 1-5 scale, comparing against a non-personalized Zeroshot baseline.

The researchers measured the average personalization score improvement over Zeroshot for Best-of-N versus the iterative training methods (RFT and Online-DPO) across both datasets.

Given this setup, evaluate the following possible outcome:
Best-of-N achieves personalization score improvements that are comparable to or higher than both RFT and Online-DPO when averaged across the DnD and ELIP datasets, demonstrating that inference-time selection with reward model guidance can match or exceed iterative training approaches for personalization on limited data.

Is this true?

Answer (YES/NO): NO